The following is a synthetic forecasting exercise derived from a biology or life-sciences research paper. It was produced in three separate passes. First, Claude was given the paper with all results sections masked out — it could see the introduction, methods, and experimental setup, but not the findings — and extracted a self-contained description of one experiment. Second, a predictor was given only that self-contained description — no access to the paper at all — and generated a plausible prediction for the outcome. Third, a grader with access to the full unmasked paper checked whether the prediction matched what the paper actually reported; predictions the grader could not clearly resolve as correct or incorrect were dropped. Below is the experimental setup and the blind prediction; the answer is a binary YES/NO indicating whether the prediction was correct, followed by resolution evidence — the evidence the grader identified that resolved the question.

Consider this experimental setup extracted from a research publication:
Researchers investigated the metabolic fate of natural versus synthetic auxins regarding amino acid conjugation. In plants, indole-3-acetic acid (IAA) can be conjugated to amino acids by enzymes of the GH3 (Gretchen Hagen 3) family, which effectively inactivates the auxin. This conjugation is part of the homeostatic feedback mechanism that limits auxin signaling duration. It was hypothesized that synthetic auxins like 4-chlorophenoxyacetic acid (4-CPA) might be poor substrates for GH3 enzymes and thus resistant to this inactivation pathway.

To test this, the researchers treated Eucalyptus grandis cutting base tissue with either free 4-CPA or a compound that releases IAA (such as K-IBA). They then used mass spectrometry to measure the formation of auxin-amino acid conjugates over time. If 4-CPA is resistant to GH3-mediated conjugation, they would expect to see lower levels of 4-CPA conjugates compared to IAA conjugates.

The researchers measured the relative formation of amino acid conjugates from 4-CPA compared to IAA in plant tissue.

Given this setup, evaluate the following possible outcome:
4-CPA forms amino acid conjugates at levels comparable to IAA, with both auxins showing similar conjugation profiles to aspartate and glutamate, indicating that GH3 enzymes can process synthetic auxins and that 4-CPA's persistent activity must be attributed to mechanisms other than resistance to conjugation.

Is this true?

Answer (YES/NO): NO